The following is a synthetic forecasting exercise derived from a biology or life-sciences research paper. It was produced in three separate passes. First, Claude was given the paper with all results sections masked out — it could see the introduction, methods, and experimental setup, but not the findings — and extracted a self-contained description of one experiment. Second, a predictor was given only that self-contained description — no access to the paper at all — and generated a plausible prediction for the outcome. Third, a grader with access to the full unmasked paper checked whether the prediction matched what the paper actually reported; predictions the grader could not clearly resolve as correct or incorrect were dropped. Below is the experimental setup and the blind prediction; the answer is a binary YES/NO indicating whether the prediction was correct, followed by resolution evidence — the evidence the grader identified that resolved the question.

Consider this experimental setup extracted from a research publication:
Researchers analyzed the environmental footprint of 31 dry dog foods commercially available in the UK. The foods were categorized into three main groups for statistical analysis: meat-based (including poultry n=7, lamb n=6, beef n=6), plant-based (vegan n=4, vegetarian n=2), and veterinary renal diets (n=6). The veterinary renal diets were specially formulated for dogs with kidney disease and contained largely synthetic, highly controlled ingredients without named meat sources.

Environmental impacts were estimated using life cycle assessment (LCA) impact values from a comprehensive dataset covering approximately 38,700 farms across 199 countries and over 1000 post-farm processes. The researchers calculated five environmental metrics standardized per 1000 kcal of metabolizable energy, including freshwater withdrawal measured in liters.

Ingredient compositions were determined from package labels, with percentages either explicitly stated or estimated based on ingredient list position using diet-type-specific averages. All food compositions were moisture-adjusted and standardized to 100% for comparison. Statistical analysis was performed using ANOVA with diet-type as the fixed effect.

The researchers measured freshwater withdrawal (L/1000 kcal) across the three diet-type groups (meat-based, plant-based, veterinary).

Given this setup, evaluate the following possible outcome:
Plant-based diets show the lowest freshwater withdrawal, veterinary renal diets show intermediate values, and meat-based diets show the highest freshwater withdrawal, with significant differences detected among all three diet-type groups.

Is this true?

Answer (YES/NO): NO